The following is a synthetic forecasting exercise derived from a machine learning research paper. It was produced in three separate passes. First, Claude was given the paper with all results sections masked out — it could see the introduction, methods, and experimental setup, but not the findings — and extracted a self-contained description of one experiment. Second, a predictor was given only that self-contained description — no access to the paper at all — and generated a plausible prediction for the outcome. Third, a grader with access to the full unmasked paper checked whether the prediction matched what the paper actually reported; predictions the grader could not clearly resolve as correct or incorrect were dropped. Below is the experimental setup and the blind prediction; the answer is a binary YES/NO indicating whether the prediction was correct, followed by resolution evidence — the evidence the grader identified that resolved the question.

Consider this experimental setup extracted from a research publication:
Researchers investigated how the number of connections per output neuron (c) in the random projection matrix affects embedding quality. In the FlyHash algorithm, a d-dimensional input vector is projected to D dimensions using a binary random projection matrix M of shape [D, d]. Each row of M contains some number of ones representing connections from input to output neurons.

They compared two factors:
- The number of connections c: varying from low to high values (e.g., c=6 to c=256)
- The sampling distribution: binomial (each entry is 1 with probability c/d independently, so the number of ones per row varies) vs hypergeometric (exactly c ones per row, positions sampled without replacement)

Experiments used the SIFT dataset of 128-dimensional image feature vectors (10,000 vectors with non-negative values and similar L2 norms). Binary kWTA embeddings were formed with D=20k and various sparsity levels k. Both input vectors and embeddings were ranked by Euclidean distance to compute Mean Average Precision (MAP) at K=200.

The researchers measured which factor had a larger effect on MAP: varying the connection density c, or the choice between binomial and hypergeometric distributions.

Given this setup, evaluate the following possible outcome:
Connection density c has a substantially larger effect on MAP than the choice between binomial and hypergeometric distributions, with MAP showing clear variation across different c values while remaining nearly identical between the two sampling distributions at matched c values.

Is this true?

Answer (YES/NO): NO